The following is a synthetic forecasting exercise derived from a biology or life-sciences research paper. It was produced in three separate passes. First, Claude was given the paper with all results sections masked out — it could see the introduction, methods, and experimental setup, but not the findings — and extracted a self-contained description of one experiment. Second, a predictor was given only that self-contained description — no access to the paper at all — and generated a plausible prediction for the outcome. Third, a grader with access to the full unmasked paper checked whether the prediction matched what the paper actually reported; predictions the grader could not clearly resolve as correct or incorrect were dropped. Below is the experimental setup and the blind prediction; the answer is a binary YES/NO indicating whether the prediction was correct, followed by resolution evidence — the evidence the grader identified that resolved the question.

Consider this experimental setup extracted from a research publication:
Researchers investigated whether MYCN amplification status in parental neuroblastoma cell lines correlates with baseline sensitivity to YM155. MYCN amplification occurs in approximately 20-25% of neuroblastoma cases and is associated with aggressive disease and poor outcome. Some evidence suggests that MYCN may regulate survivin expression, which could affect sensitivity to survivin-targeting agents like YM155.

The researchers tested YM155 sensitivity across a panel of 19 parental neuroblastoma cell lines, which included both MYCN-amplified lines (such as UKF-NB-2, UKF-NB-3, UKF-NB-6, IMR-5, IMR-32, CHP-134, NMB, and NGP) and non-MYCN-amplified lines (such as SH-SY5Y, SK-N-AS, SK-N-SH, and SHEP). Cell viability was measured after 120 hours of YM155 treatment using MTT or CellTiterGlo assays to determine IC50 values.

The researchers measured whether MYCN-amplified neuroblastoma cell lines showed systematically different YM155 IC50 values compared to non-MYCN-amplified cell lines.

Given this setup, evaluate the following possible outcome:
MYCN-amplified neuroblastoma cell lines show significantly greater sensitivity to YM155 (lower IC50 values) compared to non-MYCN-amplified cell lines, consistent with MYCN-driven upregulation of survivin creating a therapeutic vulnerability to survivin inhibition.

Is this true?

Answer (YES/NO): NO